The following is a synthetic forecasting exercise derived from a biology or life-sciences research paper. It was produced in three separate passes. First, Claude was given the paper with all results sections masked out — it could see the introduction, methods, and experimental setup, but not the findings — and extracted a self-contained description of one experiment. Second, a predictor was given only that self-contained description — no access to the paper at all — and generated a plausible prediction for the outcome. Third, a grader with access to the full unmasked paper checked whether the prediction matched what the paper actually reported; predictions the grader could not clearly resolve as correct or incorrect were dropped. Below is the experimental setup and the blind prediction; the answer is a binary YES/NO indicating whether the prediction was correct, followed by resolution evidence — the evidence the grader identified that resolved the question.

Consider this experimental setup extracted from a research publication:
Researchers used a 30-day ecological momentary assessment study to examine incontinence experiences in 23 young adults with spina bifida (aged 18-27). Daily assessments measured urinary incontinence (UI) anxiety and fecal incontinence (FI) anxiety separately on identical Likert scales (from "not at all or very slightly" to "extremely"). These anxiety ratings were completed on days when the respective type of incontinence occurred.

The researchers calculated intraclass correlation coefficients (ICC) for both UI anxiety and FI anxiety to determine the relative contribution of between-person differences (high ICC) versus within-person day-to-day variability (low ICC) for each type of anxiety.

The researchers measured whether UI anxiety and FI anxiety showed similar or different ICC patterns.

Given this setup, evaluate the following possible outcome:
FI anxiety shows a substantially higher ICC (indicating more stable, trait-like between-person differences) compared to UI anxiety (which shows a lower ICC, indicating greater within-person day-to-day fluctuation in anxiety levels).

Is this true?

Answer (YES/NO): YES